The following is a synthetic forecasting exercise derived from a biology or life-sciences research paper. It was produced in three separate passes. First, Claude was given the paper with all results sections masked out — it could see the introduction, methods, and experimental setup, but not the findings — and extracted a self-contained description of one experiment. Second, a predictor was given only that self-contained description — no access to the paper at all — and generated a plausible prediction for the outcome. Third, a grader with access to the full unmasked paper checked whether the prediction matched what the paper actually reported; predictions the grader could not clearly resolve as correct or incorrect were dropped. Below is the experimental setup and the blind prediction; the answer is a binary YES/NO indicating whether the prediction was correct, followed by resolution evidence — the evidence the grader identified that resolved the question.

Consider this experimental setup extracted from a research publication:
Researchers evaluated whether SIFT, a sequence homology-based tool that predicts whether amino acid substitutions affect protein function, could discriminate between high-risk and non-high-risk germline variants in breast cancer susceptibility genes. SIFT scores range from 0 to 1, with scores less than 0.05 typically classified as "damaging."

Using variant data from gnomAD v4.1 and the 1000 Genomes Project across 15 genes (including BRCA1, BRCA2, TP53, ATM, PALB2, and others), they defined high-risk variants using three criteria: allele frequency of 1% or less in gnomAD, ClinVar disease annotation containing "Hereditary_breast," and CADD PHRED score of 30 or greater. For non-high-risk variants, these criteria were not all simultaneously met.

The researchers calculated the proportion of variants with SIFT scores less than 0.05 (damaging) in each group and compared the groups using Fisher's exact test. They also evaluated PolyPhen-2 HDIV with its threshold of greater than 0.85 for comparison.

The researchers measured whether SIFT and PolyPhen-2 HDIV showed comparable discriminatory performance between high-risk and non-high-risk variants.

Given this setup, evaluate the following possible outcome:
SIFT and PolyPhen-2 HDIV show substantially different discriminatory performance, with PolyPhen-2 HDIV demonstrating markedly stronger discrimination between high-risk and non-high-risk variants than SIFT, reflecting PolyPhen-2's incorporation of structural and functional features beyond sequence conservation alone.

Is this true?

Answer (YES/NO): NO